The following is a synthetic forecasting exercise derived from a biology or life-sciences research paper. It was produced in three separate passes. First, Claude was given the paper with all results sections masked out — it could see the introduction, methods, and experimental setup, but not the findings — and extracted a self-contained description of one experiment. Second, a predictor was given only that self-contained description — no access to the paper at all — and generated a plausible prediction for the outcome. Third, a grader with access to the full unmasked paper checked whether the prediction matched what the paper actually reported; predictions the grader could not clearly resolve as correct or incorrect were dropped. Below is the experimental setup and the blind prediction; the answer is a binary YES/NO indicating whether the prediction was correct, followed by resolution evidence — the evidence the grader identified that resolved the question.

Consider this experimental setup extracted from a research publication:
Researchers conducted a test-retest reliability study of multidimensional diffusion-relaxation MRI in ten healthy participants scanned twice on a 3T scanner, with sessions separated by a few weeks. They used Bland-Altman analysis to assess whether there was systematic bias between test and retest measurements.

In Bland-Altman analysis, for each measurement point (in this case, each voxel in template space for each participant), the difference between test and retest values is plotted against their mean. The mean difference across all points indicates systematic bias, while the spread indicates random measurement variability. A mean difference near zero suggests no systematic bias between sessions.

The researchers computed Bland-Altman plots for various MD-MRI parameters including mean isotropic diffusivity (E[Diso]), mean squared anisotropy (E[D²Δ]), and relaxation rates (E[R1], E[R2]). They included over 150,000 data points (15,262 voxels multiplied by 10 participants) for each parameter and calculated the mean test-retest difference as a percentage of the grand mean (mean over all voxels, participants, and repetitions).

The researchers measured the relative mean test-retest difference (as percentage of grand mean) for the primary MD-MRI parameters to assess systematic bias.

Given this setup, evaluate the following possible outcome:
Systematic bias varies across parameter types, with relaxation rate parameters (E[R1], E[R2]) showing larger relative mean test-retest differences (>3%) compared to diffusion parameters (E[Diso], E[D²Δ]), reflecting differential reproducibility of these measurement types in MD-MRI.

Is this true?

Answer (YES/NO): NO